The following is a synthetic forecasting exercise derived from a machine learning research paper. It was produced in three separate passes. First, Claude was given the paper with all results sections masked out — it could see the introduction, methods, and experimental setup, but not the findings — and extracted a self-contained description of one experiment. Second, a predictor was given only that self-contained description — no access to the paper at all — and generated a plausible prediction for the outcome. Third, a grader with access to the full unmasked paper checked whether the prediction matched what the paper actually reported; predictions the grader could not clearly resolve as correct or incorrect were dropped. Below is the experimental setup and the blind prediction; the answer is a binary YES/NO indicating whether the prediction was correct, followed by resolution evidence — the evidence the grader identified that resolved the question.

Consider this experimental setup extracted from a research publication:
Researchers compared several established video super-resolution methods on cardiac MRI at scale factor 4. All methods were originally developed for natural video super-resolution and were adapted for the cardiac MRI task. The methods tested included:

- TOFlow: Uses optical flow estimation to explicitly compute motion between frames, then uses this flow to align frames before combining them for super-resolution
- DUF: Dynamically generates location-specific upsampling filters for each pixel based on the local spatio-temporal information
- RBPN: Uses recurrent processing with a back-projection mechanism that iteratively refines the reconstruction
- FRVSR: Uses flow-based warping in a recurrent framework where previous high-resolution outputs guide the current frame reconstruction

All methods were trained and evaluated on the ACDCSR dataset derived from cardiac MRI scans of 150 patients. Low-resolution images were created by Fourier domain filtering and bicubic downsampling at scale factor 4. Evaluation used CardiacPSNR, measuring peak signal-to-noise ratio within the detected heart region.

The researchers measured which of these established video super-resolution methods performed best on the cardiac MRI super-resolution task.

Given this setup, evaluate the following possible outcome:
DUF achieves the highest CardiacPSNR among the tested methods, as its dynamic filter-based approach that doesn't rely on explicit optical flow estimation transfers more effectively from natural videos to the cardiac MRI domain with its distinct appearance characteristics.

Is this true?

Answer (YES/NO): NO